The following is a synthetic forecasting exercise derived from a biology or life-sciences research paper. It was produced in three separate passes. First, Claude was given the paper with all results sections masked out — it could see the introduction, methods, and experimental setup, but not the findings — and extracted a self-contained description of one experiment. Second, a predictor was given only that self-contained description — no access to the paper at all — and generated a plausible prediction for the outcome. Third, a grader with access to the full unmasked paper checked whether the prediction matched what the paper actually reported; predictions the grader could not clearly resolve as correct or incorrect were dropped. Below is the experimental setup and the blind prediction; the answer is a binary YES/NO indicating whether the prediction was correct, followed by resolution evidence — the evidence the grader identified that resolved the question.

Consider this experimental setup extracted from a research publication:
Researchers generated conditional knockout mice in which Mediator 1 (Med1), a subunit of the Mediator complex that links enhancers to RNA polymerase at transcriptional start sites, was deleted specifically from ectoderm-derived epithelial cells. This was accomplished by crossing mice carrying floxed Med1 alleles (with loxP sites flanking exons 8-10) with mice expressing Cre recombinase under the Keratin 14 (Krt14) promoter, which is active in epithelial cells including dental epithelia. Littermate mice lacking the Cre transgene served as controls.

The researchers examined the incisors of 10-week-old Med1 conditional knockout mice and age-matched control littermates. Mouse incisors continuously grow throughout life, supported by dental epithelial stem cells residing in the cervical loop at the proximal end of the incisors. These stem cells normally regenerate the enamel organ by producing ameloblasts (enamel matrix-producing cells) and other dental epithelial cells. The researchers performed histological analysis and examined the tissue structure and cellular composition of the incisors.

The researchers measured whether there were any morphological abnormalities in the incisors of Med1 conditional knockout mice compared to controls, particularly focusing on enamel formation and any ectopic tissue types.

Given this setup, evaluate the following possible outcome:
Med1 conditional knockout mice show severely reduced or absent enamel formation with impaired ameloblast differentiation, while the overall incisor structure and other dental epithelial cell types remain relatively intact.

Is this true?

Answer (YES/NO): NO